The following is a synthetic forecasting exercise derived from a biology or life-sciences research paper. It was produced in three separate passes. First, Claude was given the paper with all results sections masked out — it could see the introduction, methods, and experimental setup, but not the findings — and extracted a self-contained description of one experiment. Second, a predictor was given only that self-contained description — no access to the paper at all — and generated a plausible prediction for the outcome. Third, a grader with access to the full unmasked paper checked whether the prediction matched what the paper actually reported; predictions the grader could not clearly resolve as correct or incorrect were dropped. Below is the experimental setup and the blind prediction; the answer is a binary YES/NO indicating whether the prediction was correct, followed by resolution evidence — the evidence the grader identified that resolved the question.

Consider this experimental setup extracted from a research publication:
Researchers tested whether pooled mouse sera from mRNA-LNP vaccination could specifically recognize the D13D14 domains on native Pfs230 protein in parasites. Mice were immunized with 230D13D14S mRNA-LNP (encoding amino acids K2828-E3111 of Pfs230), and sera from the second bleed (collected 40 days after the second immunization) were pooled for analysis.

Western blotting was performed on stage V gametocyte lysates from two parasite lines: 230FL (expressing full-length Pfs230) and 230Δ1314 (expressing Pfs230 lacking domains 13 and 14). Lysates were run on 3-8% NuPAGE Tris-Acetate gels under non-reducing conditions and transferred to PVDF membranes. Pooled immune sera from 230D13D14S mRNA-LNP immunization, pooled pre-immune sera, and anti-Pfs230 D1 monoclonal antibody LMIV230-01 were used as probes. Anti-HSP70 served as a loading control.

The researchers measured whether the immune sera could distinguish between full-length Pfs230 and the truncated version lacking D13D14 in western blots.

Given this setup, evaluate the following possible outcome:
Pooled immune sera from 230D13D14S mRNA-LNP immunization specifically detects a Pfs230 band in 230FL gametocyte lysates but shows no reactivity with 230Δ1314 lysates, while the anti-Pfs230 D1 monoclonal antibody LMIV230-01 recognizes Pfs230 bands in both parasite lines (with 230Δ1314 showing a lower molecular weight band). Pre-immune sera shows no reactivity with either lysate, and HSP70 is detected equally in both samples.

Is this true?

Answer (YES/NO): YES